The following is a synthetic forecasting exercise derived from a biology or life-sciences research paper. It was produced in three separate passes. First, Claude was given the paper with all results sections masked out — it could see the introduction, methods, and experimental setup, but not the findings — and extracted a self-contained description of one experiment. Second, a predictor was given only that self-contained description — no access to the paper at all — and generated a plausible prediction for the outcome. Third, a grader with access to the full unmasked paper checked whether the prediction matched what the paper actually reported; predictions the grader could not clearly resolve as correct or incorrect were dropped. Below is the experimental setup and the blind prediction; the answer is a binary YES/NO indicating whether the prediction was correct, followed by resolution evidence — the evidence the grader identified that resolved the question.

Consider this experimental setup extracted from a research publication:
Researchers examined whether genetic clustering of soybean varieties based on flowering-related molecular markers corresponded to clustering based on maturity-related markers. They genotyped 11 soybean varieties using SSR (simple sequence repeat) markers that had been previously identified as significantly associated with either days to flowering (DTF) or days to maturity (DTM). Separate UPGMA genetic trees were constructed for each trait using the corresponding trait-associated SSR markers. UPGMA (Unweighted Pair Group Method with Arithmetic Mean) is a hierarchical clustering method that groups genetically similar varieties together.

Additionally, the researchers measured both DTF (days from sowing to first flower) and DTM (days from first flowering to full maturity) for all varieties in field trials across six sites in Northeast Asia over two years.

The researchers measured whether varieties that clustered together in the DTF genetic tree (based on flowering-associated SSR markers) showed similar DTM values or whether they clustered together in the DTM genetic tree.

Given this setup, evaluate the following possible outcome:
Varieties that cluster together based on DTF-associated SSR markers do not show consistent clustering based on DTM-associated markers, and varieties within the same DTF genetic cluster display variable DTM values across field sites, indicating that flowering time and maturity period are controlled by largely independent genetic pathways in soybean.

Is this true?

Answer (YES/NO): YES